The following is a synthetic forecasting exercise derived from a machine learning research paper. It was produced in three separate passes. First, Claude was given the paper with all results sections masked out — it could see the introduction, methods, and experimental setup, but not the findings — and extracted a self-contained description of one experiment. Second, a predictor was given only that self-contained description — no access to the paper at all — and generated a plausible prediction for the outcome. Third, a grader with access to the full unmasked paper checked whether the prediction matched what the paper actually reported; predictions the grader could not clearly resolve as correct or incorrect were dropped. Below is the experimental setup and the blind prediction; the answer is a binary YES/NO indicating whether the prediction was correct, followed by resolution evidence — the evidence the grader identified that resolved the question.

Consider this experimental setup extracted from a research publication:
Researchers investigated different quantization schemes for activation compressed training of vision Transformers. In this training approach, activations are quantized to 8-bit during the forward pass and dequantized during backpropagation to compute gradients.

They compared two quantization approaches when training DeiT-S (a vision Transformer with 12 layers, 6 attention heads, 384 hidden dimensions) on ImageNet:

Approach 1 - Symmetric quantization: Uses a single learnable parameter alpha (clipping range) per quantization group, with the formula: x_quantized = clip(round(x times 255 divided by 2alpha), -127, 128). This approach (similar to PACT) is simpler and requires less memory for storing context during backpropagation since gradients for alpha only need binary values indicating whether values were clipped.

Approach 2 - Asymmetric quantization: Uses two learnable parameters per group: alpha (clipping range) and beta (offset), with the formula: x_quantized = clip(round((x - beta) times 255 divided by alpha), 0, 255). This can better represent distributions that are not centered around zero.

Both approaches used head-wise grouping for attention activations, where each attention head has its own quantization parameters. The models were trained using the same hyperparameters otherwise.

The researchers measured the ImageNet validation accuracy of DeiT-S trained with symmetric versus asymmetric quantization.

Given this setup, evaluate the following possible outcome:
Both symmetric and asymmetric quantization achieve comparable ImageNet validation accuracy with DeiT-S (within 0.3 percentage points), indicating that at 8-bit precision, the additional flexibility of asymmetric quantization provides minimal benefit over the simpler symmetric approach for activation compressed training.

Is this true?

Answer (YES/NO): NO